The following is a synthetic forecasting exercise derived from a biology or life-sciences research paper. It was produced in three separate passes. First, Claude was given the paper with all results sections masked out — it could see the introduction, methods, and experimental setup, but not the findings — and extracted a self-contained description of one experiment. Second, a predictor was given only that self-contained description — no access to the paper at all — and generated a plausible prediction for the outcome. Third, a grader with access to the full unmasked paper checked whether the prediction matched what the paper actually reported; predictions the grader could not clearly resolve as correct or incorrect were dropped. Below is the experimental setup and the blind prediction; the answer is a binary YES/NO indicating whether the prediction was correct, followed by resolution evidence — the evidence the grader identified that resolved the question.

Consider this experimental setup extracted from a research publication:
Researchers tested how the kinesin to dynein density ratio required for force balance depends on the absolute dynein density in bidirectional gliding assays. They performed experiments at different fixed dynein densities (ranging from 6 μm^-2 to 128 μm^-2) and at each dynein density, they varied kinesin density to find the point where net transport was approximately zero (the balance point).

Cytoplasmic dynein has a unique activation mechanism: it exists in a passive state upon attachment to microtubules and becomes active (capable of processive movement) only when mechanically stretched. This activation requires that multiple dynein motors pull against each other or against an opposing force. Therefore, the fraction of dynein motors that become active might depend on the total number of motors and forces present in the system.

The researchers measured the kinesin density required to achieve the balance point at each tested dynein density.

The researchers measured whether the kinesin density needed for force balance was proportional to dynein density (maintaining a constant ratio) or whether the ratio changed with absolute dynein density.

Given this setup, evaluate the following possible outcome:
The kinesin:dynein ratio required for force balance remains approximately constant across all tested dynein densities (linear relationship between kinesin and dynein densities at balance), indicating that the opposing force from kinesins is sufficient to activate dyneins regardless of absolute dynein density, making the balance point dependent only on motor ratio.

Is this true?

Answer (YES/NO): NO